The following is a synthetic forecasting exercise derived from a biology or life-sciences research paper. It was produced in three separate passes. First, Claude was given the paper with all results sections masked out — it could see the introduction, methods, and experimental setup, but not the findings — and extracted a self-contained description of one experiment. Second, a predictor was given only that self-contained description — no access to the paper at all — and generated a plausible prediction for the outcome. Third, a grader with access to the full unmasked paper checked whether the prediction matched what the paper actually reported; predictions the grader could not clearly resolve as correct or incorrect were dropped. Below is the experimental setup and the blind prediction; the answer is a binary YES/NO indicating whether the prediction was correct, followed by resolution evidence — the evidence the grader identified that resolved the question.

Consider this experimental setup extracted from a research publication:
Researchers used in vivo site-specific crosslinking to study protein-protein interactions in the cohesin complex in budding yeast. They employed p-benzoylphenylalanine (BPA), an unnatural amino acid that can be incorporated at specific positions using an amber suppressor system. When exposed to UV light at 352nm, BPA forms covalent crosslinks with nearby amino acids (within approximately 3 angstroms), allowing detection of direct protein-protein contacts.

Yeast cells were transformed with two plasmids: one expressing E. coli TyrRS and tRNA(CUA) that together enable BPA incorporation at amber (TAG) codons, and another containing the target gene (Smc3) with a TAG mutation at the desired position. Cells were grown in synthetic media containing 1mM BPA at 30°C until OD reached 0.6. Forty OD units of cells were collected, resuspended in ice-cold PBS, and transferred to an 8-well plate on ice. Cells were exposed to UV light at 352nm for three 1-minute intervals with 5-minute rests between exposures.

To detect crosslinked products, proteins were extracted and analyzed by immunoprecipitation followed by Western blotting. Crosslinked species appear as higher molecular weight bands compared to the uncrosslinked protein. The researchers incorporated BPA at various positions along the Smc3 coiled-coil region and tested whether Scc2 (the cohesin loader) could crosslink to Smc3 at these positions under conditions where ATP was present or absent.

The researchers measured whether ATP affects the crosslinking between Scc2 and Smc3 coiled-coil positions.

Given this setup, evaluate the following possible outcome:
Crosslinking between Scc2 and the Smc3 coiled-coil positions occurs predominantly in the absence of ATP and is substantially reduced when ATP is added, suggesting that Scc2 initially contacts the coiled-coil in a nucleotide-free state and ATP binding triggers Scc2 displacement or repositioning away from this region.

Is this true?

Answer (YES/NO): NO